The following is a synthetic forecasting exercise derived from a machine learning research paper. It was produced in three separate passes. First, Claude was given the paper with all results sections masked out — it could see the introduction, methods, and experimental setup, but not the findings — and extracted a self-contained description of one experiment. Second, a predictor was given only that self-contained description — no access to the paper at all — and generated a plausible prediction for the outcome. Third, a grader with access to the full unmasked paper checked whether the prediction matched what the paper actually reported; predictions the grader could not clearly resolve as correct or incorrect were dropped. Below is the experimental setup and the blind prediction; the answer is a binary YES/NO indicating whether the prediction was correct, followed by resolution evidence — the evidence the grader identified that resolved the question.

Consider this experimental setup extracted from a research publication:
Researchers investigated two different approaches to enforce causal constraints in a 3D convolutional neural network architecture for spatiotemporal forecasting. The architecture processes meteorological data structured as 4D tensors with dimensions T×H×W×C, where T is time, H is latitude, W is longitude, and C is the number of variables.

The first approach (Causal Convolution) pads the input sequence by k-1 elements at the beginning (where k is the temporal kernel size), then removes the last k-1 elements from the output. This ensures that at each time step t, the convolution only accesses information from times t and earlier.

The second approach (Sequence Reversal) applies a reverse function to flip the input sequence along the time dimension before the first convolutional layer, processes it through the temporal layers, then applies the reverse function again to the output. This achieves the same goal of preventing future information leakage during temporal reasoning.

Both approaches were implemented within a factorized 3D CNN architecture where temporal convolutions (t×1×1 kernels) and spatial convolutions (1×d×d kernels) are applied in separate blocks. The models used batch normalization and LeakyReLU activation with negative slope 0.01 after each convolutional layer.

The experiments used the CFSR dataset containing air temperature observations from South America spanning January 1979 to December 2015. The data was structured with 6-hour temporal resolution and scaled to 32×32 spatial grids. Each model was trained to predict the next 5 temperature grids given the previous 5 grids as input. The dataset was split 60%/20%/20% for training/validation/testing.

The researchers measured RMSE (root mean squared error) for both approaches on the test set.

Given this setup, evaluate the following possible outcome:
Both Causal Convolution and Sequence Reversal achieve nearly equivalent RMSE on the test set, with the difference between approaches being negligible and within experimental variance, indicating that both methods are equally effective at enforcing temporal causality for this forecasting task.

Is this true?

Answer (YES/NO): NO